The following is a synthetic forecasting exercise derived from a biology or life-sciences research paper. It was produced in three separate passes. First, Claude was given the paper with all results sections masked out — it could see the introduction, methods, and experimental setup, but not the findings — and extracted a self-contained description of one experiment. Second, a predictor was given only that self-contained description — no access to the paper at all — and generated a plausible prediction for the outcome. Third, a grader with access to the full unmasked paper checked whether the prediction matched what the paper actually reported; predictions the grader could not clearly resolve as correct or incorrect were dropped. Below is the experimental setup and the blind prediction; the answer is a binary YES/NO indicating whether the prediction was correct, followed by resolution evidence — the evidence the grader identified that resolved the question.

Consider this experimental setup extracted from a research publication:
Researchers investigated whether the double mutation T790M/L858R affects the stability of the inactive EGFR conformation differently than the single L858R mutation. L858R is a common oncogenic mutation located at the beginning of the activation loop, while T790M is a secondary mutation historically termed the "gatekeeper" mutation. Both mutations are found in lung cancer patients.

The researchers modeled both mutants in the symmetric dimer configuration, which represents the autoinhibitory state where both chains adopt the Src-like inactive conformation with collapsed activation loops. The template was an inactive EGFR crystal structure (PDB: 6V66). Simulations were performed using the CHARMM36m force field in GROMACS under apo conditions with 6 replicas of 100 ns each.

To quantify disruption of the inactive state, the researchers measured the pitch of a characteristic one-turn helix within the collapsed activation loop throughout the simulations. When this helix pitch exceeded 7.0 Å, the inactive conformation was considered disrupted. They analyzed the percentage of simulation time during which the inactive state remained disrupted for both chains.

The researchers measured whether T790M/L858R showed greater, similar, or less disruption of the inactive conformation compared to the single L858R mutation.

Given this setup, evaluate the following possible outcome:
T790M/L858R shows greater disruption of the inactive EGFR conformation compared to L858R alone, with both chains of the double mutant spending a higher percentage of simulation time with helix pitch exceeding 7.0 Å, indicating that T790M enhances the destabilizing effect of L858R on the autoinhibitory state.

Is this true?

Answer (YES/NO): NO